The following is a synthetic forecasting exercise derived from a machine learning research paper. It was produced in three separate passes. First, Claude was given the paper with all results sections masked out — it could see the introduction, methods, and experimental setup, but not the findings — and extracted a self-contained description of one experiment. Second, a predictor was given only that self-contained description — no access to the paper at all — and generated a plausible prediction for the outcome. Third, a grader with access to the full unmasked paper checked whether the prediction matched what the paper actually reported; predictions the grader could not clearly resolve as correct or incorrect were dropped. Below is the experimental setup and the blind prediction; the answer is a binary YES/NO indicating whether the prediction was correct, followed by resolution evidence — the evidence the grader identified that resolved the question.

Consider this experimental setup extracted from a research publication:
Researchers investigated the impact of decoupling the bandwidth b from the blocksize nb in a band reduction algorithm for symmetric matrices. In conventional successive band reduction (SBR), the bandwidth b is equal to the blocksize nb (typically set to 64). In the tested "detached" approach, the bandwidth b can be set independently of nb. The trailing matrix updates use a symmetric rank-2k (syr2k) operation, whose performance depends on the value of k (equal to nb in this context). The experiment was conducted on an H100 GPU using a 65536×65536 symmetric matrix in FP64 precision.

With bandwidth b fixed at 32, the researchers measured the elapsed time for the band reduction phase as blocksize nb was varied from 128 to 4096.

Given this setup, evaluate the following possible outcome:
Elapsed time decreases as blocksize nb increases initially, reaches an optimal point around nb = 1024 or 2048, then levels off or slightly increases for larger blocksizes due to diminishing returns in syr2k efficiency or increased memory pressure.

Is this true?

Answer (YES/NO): YES